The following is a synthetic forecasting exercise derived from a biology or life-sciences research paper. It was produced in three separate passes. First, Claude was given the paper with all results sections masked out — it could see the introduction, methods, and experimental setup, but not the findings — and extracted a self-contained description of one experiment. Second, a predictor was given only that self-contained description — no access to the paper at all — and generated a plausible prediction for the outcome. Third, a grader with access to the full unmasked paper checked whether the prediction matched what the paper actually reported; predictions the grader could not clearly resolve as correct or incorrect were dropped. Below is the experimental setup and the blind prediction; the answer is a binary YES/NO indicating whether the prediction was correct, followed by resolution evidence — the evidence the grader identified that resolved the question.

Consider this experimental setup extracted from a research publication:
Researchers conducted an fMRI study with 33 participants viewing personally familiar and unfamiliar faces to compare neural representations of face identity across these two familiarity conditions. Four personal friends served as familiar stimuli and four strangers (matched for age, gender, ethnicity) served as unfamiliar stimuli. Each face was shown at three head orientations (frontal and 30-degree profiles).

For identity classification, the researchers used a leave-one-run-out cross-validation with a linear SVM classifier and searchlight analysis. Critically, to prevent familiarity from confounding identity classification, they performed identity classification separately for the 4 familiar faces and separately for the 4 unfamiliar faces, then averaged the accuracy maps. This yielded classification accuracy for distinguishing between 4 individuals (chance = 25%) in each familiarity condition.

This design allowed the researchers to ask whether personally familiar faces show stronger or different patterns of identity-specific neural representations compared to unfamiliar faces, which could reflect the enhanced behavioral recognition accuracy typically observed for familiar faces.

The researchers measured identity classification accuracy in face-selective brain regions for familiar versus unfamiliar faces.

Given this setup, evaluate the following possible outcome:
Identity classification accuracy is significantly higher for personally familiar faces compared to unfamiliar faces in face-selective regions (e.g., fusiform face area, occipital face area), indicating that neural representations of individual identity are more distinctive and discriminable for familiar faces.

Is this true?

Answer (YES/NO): NO